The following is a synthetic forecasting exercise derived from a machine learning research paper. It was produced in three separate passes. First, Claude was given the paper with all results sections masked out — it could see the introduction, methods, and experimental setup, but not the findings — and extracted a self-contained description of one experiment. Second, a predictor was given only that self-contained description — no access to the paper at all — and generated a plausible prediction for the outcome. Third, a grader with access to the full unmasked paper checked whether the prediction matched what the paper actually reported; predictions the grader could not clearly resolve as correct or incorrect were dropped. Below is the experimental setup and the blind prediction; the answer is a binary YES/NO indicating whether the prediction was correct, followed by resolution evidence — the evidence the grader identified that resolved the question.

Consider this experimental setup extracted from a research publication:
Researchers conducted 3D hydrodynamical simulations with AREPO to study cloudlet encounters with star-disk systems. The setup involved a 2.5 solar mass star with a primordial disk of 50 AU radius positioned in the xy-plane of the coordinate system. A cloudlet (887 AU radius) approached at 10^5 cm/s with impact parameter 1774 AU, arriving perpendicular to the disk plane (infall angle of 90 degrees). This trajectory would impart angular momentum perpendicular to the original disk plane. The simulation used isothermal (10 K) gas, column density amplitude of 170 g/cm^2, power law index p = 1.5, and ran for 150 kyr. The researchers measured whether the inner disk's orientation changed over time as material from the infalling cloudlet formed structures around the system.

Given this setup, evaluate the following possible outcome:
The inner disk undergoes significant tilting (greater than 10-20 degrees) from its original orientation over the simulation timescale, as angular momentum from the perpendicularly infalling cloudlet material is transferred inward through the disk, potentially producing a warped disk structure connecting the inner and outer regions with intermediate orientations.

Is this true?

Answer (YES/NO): NO